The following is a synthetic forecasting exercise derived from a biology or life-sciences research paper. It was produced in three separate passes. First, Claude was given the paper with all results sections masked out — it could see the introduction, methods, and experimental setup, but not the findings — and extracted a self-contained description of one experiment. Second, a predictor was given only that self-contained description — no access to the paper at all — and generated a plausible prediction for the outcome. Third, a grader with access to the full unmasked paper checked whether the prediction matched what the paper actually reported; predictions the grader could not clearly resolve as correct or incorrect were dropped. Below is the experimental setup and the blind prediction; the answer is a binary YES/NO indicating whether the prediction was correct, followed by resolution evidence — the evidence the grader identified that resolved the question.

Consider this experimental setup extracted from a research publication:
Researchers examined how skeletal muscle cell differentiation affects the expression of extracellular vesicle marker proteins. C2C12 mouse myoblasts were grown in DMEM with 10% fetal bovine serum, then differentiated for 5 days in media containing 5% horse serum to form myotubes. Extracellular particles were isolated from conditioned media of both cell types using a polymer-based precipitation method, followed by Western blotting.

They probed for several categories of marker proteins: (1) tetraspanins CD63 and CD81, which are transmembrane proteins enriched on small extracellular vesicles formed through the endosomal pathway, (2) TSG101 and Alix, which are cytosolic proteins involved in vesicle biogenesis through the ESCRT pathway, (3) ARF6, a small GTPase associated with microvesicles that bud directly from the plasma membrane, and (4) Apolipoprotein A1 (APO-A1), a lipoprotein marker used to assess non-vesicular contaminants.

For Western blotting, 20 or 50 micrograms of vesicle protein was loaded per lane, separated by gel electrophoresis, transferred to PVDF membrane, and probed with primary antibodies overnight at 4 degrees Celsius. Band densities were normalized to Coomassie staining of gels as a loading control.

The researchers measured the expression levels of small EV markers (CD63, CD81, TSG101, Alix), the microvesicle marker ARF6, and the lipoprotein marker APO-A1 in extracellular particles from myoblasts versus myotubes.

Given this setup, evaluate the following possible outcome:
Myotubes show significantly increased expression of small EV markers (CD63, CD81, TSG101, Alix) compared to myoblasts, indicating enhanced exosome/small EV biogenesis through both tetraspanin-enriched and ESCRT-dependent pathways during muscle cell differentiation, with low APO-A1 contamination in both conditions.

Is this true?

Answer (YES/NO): NO